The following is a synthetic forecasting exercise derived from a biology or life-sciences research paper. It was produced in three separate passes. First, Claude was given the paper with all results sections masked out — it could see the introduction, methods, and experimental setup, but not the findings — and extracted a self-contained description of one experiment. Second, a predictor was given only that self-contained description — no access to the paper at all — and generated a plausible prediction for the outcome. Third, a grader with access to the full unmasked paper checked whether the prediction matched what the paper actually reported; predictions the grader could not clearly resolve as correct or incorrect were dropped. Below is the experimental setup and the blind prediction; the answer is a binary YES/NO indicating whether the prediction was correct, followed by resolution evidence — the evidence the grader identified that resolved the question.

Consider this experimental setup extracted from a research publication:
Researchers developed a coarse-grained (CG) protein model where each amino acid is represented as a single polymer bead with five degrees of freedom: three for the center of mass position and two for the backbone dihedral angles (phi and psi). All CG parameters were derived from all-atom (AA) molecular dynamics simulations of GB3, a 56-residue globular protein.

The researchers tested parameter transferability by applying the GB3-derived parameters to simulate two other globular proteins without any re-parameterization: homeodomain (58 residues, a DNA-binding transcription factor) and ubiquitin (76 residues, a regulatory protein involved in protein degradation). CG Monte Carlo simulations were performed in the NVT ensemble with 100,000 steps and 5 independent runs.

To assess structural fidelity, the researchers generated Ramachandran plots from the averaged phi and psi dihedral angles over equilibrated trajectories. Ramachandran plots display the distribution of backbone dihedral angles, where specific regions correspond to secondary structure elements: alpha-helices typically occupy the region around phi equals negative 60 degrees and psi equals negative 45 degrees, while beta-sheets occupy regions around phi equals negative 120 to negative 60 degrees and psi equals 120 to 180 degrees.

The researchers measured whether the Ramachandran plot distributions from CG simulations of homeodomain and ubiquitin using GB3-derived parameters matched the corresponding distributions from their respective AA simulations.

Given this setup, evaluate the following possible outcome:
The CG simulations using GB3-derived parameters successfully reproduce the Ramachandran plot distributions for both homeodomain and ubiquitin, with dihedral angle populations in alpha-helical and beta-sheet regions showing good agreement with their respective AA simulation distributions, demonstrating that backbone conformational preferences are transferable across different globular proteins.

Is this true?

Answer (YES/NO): YES